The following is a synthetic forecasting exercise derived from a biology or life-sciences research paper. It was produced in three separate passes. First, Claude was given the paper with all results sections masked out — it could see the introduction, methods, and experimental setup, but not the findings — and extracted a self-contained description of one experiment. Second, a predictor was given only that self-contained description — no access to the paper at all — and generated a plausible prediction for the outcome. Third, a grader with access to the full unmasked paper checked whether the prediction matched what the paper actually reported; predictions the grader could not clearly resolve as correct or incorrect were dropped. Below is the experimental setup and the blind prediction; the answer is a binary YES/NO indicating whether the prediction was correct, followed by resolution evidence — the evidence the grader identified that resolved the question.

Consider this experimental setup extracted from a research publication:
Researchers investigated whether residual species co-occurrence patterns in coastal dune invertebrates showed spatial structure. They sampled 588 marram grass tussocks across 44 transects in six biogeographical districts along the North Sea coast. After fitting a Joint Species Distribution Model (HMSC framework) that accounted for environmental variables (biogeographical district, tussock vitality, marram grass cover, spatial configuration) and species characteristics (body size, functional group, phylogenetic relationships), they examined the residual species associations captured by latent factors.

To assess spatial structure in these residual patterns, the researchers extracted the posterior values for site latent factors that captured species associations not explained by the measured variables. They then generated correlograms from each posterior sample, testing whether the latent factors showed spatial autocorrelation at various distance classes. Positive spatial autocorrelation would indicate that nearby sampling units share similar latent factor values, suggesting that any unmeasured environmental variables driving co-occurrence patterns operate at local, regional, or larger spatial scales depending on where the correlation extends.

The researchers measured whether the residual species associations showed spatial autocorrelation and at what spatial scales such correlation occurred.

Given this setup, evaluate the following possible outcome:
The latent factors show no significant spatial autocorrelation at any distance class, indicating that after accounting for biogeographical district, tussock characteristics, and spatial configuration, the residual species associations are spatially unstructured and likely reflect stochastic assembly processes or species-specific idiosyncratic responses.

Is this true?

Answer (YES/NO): NO